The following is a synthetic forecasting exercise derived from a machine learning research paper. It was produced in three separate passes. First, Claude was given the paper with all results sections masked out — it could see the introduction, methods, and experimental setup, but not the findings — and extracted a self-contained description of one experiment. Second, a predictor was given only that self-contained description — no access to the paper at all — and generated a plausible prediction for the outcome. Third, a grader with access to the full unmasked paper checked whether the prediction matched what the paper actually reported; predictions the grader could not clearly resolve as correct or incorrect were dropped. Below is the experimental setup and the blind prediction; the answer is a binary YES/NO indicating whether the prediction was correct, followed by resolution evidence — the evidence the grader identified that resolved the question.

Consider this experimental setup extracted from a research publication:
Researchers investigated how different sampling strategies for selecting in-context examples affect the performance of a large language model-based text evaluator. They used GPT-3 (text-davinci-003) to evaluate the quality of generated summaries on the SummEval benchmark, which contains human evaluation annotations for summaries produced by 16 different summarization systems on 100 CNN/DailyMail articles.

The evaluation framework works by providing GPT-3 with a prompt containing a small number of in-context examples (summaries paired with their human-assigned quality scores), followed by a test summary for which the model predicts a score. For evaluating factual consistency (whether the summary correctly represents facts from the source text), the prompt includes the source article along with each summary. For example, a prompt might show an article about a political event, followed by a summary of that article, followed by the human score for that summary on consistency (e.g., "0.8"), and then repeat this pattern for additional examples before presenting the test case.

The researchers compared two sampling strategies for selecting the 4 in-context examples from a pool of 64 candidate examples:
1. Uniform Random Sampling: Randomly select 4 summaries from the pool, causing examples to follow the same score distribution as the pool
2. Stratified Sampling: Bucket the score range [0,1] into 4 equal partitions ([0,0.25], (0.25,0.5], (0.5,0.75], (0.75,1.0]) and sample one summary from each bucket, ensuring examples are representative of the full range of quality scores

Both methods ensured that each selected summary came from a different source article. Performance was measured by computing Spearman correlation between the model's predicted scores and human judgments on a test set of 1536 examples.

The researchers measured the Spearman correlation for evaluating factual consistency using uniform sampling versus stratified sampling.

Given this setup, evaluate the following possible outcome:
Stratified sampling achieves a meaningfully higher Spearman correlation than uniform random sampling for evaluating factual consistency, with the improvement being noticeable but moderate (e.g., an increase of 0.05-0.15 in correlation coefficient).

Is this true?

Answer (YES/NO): NO